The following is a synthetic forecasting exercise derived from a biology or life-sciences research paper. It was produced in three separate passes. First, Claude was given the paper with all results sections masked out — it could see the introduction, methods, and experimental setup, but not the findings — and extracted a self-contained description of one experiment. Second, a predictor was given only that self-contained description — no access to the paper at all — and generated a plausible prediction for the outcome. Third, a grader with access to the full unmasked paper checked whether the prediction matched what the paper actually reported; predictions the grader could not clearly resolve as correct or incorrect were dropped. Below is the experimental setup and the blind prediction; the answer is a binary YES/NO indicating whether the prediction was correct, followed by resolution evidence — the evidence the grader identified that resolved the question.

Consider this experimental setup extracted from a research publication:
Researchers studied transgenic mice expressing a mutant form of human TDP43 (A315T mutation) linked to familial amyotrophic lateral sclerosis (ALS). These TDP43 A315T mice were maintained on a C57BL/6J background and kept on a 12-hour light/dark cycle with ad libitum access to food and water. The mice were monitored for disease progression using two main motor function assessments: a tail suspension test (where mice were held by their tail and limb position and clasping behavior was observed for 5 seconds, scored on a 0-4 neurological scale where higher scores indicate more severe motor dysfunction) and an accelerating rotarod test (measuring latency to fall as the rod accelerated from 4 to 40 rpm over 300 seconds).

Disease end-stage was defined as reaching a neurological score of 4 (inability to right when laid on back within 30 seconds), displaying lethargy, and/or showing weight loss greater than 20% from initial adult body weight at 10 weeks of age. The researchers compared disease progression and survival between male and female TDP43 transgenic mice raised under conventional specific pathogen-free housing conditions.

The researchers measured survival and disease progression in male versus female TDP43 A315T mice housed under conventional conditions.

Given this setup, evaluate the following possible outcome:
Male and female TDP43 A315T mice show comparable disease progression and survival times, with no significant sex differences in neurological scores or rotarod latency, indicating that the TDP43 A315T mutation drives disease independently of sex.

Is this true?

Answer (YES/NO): NO